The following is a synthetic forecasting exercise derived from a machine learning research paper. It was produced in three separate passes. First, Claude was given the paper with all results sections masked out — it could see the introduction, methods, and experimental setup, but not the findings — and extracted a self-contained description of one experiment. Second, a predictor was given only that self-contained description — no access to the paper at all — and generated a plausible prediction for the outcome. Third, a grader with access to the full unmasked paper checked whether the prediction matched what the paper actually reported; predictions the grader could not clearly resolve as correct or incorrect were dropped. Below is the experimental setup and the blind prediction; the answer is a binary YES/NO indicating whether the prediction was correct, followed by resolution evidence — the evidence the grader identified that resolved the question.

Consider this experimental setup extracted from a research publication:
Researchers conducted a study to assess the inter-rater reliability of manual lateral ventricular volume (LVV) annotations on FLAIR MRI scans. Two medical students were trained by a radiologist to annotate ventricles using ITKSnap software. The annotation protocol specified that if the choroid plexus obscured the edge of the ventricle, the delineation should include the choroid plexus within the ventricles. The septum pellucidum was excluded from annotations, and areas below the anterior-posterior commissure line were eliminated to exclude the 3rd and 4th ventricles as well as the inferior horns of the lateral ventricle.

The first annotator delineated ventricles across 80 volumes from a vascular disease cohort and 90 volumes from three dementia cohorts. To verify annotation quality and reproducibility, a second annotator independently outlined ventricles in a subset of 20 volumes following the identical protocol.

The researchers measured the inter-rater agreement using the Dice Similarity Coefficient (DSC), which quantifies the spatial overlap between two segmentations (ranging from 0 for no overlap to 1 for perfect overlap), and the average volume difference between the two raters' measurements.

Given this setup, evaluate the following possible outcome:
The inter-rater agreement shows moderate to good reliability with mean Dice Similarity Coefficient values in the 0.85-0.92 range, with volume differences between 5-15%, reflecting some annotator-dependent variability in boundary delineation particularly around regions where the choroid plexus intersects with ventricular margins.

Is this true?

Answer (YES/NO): NO